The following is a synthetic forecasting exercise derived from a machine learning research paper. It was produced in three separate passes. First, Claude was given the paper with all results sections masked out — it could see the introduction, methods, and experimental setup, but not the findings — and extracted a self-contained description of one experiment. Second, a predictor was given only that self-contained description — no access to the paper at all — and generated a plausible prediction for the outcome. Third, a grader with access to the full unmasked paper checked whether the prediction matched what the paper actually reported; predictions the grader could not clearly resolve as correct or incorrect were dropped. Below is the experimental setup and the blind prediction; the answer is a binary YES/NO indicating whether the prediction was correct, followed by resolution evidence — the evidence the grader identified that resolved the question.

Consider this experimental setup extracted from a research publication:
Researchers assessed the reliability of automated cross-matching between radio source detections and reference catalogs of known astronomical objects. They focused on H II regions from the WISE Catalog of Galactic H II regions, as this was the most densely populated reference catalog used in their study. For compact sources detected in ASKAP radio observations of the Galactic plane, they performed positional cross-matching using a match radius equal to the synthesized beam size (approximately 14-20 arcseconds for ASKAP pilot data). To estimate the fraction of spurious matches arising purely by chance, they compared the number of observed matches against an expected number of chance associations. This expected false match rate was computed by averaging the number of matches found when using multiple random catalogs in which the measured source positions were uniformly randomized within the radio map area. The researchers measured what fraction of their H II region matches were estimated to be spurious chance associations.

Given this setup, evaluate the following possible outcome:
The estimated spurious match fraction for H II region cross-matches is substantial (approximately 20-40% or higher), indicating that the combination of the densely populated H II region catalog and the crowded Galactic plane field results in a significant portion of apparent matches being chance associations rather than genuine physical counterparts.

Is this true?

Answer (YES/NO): NO